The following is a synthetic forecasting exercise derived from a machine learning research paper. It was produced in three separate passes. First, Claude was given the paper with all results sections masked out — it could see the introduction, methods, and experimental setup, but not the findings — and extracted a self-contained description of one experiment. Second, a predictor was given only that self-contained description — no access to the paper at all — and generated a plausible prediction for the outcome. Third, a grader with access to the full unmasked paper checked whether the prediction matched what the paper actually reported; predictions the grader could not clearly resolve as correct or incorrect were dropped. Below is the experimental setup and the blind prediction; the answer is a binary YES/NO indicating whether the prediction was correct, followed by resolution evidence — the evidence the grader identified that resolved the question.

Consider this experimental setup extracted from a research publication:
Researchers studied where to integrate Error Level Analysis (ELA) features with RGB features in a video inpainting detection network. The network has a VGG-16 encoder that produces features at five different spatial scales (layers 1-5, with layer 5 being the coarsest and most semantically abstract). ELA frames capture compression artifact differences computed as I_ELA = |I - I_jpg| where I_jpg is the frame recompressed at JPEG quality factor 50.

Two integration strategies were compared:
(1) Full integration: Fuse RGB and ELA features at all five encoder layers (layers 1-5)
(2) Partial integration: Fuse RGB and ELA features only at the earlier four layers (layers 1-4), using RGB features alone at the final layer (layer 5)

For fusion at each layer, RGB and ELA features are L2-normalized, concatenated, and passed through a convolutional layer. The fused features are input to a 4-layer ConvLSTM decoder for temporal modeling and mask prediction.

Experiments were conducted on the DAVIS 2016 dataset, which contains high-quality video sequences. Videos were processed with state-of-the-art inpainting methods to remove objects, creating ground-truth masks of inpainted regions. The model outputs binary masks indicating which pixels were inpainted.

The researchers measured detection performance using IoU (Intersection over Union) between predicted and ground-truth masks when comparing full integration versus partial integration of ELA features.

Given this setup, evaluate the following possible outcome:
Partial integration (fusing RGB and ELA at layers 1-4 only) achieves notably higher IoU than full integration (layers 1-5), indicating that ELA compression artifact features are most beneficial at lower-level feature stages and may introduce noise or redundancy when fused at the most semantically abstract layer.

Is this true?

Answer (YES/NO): YES